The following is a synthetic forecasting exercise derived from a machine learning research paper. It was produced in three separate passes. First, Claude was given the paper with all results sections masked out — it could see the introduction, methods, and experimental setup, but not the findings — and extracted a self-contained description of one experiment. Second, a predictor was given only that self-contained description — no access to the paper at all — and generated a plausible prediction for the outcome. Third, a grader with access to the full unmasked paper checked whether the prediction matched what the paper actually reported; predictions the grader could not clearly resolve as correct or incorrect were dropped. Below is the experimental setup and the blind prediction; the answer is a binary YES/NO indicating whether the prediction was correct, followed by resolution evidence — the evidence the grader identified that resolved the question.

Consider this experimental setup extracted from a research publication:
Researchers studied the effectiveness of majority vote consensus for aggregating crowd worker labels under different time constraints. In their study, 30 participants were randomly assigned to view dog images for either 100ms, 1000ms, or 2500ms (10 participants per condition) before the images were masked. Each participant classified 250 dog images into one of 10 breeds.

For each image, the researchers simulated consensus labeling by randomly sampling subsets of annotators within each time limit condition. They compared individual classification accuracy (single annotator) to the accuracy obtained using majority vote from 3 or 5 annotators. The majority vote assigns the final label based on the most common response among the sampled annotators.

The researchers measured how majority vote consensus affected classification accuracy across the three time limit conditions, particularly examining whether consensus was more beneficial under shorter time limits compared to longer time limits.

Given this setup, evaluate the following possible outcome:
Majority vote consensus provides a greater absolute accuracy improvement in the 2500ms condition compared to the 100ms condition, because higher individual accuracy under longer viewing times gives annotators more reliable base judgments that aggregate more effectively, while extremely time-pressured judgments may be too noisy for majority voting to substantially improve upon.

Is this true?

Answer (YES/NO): NO